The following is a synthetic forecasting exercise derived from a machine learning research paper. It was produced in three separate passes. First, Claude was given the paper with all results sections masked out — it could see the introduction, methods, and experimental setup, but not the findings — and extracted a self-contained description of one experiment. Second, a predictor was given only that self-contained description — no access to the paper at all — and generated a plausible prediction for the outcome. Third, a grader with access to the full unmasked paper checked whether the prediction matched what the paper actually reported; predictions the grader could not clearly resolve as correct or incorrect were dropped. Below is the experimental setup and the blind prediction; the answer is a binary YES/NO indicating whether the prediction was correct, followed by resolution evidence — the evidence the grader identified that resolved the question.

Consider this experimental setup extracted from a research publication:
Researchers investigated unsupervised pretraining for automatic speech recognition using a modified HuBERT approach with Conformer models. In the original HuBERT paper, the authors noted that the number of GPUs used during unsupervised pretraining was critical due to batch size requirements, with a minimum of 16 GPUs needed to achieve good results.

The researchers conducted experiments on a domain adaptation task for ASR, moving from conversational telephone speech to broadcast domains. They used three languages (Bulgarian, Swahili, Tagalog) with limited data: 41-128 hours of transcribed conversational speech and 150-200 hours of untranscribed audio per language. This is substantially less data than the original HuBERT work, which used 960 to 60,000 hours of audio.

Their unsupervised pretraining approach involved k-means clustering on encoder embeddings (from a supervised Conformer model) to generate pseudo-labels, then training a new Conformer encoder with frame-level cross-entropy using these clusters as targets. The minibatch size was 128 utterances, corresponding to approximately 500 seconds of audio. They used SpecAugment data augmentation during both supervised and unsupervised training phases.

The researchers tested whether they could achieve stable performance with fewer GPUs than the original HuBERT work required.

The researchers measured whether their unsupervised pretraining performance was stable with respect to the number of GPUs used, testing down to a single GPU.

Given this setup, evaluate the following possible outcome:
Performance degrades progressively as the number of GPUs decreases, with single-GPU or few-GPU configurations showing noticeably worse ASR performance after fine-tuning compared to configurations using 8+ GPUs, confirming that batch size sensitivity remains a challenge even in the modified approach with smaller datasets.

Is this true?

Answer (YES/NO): NO